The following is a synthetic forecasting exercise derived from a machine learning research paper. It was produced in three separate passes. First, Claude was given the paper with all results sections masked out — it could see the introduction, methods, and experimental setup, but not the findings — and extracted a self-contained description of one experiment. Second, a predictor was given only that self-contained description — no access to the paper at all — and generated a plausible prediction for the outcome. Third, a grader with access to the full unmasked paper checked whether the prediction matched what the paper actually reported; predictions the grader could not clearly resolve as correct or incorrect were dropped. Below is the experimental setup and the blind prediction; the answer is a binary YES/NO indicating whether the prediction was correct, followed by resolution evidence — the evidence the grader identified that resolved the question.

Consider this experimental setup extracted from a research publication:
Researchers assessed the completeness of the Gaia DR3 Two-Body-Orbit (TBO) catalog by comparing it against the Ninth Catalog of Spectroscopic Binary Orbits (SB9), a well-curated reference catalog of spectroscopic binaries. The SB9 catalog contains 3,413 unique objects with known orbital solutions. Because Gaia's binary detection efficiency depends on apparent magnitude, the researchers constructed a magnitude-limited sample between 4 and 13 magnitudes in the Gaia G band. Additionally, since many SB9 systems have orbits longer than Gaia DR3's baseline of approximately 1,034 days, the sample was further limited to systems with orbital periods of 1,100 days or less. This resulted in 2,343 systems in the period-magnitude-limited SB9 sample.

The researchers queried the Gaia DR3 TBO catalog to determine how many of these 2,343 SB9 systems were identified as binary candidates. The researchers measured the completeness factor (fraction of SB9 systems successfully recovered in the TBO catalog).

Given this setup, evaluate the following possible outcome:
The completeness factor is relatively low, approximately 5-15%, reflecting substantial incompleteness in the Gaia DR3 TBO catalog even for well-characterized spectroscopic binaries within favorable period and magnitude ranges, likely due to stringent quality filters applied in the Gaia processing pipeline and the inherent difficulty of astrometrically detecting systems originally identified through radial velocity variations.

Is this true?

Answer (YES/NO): NO